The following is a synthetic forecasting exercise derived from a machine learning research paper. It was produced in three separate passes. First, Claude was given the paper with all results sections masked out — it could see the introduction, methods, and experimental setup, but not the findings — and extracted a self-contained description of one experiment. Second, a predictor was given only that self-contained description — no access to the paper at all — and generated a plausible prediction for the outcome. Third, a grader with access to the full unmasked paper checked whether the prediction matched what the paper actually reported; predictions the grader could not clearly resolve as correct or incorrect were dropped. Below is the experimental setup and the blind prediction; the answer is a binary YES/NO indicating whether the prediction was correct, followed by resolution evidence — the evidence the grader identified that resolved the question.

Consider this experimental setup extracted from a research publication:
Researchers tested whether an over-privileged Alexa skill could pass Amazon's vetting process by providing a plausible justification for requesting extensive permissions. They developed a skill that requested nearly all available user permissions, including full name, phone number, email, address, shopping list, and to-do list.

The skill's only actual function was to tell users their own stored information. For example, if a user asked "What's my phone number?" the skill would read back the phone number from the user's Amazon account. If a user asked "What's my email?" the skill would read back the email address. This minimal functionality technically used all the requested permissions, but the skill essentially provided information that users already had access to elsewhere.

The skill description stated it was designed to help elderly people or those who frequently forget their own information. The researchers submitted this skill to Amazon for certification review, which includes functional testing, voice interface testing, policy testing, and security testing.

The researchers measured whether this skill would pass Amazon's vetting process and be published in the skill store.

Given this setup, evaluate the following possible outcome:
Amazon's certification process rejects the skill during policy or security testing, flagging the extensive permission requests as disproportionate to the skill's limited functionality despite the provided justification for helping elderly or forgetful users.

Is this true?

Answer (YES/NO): NO